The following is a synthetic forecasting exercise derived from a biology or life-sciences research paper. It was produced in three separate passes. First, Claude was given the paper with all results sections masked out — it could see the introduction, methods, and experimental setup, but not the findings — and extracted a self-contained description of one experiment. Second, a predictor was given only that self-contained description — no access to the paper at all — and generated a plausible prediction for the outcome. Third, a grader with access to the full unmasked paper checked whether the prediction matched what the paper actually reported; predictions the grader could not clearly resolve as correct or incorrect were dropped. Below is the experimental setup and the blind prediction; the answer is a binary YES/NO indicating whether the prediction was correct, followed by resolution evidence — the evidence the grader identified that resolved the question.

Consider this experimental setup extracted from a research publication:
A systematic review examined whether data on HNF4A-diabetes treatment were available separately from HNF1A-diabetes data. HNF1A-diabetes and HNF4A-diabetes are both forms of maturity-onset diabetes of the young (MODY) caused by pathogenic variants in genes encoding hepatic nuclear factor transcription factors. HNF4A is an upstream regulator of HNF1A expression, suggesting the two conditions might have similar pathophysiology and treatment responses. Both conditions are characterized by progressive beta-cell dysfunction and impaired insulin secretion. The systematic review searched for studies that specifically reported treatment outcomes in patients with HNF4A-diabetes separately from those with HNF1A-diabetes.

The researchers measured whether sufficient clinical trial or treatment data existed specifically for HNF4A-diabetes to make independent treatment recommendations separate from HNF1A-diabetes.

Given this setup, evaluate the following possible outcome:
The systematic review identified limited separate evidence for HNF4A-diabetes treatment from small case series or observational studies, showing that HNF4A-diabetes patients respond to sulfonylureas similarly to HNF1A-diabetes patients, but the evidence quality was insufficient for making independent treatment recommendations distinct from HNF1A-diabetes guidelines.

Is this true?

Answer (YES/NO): YES